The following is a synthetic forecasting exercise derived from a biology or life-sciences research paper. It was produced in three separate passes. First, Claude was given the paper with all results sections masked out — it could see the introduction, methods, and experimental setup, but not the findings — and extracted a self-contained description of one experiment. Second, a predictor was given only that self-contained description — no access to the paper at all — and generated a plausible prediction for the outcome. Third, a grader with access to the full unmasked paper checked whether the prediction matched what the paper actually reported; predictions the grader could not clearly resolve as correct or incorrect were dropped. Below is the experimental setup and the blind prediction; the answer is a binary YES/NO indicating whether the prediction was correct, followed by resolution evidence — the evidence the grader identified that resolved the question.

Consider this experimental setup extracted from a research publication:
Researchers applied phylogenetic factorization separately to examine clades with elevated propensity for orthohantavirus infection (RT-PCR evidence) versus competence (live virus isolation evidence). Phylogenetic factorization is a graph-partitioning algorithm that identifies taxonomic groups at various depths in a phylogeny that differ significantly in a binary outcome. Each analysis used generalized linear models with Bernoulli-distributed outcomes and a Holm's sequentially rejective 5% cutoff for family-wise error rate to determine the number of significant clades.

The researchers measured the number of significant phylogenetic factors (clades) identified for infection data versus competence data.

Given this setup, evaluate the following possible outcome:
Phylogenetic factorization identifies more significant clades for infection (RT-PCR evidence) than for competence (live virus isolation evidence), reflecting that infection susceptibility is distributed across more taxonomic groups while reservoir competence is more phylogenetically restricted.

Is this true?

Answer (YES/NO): NO